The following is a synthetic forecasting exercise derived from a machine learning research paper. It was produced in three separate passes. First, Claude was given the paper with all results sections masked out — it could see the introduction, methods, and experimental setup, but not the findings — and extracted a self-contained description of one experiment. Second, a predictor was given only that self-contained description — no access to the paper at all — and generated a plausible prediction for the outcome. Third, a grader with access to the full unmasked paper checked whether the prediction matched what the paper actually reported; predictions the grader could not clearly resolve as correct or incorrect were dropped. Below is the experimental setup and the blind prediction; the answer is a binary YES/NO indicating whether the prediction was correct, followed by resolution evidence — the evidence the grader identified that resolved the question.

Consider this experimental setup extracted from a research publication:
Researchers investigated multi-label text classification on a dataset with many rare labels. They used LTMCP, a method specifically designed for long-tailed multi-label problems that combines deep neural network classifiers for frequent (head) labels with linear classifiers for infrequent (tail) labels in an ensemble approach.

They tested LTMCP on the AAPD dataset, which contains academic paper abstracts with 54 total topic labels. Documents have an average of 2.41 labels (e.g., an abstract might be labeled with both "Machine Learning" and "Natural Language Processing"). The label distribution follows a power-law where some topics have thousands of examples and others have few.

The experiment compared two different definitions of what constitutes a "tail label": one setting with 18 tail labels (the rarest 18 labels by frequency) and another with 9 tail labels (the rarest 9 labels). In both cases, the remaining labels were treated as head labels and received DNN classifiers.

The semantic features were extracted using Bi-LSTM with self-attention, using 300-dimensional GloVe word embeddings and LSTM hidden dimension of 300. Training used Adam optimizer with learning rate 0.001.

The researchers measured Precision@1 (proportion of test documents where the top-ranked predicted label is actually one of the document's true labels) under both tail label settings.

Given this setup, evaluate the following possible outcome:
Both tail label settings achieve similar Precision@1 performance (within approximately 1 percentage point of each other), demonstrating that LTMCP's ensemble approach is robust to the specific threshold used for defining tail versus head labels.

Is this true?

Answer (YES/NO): YES